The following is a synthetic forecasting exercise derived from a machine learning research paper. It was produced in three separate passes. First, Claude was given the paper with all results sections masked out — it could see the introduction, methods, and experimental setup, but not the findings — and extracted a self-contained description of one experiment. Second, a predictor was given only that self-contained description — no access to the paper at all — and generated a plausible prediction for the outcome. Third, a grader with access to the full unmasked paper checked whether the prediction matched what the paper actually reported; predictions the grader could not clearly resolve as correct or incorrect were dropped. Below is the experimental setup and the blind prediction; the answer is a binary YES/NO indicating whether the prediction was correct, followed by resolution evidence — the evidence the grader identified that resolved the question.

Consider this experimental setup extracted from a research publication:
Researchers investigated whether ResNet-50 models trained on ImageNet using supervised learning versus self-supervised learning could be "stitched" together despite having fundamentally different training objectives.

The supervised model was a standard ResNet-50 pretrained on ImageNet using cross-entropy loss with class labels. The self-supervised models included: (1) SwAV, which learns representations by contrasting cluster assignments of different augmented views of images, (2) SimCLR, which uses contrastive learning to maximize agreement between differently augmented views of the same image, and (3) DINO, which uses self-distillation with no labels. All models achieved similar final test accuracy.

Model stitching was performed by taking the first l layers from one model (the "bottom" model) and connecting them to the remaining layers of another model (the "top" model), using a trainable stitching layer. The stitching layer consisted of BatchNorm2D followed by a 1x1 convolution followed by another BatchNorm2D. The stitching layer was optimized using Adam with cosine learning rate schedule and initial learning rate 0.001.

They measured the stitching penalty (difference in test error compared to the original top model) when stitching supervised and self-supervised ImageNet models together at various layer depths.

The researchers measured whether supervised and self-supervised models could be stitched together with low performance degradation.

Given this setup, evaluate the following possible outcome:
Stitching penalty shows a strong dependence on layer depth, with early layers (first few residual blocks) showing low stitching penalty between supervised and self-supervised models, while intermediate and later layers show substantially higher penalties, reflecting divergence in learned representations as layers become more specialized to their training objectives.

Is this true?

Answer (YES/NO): NO